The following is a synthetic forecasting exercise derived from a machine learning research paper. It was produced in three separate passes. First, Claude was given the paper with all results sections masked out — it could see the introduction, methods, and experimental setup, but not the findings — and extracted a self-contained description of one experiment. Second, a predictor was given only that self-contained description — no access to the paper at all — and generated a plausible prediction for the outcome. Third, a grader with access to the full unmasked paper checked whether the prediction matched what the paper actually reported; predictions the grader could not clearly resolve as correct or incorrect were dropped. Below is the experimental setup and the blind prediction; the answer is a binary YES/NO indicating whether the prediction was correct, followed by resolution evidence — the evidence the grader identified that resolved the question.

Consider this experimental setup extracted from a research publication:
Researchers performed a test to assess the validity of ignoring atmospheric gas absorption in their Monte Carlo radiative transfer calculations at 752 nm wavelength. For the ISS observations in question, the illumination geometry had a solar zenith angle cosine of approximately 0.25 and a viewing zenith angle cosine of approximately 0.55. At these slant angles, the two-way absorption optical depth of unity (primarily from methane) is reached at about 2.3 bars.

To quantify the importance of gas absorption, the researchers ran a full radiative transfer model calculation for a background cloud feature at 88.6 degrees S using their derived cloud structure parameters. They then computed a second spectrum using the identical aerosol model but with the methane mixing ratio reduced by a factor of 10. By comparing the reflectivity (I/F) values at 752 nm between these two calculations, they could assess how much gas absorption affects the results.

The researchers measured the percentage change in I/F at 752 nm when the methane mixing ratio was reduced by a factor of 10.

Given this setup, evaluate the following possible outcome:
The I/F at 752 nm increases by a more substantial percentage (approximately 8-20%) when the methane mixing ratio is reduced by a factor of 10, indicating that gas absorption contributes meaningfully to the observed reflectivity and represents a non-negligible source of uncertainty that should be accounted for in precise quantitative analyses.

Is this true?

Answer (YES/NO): NO